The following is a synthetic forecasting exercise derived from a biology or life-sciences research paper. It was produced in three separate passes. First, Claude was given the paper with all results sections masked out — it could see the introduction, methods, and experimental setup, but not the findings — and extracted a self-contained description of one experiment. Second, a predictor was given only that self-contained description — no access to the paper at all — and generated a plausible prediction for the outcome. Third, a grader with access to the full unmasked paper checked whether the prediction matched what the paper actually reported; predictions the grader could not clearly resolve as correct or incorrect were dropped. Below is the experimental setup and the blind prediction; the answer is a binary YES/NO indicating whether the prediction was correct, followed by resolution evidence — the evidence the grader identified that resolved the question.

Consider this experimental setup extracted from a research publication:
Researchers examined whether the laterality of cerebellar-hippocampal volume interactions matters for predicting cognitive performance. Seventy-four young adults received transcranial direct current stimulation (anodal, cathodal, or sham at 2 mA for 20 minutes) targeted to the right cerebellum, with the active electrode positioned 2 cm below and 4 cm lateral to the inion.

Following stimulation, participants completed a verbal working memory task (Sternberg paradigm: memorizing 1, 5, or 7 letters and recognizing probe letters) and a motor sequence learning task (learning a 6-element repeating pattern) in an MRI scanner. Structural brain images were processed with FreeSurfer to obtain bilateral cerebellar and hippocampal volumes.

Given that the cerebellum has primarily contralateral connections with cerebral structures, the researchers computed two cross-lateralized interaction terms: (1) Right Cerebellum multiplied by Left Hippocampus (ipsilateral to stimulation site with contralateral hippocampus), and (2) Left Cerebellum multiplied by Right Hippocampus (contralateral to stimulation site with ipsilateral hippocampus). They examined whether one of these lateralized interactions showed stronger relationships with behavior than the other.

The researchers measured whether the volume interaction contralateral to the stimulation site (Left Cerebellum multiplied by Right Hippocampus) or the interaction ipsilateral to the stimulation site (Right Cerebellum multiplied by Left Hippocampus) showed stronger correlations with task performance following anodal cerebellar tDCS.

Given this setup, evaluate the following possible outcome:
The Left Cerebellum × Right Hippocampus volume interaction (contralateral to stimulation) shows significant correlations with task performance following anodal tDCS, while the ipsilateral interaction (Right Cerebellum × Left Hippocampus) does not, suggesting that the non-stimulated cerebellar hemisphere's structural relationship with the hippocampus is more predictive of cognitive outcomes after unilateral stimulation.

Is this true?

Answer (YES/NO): NO